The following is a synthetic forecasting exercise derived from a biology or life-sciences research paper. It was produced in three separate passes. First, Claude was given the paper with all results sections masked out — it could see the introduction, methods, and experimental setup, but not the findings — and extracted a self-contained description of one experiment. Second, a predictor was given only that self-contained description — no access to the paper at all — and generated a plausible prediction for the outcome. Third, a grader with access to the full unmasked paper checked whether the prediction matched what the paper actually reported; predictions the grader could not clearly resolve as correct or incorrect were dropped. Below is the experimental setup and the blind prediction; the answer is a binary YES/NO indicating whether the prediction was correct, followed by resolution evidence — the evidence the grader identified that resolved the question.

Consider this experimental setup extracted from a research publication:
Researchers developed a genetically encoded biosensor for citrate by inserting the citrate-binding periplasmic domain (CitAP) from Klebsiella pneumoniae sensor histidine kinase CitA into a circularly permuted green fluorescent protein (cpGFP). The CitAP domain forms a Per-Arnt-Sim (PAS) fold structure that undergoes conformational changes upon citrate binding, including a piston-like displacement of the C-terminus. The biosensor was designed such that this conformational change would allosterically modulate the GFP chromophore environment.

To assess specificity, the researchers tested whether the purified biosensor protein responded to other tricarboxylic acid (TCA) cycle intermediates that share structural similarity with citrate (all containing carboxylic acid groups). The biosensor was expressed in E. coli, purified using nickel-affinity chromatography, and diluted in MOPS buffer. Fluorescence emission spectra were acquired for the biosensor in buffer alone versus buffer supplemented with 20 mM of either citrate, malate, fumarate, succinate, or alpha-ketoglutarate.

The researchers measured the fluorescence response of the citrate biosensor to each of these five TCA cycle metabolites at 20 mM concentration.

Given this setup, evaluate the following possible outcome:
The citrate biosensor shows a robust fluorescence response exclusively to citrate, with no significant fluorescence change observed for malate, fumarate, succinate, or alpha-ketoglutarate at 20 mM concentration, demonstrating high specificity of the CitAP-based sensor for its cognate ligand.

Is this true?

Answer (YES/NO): YES